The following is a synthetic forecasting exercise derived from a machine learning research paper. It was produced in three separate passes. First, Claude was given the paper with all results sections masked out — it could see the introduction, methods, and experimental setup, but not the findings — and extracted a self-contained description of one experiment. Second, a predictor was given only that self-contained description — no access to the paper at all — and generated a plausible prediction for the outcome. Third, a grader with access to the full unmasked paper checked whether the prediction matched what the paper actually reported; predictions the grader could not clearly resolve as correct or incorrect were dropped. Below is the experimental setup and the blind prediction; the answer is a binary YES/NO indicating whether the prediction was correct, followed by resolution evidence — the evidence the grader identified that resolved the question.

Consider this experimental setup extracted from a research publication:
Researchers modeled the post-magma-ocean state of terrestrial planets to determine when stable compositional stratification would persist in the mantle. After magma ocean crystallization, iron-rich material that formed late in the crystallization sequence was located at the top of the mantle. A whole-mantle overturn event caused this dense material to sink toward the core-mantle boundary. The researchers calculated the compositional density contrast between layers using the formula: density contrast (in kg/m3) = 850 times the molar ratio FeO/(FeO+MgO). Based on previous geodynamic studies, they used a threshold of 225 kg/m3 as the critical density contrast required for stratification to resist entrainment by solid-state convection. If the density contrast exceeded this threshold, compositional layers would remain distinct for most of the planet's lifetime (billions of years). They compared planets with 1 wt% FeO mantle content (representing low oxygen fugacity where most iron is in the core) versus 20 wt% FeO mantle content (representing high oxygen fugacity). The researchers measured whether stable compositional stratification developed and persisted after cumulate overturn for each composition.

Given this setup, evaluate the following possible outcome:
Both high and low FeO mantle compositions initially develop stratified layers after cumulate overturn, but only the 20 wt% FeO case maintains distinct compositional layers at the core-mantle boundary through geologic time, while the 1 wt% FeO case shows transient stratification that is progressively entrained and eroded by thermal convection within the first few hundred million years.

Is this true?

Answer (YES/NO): NO